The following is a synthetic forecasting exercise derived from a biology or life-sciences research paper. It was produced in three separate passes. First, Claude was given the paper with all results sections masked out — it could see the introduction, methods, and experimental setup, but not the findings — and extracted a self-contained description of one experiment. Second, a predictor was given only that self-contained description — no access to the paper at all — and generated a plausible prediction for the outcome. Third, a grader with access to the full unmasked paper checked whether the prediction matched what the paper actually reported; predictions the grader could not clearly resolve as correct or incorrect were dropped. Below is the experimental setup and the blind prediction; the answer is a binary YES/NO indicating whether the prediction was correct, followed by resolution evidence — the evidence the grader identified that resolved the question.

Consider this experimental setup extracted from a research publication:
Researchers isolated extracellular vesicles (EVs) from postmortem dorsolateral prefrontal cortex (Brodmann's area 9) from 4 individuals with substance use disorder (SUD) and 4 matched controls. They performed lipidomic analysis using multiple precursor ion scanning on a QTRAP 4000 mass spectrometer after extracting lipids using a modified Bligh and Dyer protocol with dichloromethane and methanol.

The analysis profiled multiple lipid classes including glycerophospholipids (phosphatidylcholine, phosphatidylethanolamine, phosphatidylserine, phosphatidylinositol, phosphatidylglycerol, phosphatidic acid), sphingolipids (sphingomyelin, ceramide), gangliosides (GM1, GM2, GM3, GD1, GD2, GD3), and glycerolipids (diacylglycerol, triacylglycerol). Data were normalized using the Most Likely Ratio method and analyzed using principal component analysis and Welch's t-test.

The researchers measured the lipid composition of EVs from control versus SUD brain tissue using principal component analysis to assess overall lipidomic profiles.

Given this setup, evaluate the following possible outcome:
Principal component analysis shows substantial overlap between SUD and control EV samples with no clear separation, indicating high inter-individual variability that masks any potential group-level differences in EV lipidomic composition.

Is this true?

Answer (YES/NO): NO